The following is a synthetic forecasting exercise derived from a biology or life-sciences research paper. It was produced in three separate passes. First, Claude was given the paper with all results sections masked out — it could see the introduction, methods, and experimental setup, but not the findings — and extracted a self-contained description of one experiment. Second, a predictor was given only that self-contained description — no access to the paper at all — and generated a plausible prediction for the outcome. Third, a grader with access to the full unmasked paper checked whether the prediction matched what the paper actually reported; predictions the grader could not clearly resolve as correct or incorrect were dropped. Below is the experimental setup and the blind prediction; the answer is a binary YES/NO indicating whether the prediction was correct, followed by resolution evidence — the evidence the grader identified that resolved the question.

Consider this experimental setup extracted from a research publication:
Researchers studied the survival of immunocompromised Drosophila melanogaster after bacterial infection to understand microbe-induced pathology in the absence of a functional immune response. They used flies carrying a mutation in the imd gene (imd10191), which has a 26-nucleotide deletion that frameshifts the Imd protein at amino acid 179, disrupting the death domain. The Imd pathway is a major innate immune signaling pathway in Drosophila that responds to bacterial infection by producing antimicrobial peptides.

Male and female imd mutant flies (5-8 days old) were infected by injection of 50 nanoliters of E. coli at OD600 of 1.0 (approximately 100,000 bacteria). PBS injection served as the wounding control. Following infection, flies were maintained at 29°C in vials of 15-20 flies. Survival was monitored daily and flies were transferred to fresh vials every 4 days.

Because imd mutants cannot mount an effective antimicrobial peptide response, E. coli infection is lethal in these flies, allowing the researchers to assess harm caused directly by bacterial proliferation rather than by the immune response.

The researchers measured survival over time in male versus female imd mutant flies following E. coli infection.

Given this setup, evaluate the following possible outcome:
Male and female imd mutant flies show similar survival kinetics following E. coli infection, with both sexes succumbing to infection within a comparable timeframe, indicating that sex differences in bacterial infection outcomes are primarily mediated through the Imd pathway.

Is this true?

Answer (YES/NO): NO